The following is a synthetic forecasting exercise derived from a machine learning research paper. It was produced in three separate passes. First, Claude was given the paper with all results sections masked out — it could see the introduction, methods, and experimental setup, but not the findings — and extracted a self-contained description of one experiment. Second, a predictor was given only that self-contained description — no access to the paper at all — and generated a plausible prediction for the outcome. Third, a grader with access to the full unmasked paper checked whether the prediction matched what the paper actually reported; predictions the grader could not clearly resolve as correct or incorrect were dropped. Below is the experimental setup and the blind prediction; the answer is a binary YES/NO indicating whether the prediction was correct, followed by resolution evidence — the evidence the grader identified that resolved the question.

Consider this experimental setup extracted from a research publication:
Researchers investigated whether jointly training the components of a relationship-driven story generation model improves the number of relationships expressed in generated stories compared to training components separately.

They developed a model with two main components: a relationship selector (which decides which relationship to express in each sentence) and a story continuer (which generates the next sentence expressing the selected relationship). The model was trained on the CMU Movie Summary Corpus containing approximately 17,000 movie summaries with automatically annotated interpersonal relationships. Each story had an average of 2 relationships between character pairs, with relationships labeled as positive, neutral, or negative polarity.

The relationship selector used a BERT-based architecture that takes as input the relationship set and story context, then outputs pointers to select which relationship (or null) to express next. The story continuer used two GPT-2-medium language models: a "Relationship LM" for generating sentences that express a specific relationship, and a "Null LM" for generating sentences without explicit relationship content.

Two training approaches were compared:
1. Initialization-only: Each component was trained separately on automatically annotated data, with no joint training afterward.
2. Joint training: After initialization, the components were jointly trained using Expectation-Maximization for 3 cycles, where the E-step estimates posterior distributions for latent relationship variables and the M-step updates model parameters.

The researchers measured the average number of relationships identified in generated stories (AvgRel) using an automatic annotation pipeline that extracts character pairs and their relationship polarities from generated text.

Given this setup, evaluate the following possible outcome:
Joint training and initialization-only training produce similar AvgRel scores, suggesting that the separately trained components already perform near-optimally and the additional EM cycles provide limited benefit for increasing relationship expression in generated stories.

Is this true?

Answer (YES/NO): NO